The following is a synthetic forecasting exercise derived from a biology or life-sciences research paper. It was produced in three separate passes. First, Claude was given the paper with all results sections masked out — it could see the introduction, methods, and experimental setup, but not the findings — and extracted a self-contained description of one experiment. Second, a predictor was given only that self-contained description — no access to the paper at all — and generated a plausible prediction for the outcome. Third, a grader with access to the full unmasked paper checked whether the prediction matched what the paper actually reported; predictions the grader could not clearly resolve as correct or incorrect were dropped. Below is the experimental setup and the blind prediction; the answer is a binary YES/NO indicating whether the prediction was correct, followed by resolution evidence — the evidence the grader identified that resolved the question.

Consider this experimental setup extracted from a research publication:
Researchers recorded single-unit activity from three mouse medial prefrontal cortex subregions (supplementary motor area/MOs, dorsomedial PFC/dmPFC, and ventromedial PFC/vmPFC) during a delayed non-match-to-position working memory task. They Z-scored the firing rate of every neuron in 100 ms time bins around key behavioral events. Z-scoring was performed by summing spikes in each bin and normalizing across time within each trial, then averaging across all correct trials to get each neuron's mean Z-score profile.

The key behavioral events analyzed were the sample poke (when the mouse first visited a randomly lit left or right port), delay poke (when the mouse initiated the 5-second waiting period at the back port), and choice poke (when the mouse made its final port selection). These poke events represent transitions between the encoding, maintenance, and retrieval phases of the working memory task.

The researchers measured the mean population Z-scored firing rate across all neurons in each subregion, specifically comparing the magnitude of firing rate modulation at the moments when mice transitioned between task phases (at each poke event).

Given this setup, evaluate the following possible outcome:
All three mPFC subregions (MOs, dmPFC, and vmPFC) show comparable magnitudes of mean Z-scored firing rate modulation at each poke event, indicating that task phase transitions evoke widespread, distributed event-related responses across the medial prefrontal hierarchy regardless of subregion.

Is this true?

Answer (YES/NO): NO